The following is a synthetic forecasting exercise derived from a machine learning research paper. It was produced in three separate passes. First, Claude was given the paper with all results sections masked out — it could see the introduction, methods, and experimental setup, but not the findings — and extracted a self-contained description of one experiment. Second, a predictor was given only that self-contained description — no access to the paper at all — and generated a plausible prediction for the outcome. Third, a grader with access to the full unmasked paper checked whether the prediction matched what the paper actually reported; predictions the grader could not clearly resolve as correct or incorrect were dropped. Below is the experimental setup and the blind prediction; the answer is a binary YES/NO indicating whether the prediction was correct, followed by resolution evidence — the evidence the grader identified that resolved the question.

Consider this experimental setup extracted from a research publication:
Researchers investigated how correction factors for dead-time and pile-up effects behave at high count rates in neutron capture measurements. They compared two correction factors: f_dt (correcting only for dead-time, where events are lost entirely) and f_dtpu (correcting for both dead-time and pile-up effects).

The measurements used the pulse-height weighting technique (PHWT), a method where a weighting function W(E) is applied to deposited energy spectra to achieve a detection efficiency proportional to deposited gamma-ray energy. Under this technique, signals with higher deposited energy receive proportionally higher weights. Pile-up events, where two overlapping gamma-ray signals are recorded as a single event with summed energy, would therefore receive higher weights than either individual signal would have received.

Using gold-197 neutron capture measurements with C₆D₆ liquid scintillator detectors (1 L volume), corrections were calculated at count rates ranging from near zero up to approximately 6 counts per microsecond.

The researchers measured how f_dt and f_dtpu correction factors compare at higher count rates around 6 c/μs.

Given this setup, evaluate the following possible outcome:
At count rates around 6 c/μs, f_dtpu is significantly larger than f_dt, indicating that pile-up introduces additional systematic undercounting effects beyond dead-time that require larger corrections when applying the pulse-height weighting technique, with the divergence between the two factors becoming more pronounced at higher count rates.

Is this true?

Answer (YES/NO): NO